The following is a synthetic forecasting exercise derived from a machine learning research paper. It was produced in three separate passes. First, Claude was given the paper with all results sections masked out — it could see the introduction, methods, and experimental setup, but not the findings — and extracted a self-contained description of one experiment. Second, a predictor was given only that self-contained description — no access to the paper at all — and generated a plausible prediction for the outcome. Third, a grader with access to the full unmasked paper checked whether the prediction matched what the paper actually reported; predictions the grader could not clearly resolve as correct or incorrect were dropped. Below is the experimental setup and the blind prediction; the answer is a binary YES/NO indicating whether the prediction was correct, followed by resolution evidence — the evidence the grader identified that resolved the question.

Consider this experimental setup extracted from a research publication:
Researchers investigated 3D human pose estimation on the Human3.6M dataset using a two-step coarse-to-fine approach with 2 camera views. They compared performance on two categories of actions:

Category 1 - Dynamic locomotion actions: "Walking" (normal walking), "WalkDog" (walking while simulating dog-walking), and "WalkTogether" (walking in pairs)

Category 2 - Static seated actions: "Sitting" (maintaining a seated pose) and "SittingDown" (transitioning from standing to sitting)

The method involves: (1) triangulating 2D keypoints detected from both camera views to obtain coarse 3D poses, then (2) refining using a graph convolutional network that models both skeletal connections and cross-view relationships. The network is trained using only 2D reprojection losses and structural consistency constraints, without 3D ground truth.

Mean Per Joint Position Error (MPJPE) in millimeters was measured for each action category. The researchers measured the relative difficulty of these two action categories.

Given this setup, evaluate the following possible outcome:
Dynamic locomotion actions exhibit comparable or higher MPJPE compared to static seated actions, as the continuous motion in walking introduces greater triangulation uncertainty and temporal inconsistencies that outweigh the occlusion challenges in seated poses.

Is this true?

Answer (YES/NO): NO